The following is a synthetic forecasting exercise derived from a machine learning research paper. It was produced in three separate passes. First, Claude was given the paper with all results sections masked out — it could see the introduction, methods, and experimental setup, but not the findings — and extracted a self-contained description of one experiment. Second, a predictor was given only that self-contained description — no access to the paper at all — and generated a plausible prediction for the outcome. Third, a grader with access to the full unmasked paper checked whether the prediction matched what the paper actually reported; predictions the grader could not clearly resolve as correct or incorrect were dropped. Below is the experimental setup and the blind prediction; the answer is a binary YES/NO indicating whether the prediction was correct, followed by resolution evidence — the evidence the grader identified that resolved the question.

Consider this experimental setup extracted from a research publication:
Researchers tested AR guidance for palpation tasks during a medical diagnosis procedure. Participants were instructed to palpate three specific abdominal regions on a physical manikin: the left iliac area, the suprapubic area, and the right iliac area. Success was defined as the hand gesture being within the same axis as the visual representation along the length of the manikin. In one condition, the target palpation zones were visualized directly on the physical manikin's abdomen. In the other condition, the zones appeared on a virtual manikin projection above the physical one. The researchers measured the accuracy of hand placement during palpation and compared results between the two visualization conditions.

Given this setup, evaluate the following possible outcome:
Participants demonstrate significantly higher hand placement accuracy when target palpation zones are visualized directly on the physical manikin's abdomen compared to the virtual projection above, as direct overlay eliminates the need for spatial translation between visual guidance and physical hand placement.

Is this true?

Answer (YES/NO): NO